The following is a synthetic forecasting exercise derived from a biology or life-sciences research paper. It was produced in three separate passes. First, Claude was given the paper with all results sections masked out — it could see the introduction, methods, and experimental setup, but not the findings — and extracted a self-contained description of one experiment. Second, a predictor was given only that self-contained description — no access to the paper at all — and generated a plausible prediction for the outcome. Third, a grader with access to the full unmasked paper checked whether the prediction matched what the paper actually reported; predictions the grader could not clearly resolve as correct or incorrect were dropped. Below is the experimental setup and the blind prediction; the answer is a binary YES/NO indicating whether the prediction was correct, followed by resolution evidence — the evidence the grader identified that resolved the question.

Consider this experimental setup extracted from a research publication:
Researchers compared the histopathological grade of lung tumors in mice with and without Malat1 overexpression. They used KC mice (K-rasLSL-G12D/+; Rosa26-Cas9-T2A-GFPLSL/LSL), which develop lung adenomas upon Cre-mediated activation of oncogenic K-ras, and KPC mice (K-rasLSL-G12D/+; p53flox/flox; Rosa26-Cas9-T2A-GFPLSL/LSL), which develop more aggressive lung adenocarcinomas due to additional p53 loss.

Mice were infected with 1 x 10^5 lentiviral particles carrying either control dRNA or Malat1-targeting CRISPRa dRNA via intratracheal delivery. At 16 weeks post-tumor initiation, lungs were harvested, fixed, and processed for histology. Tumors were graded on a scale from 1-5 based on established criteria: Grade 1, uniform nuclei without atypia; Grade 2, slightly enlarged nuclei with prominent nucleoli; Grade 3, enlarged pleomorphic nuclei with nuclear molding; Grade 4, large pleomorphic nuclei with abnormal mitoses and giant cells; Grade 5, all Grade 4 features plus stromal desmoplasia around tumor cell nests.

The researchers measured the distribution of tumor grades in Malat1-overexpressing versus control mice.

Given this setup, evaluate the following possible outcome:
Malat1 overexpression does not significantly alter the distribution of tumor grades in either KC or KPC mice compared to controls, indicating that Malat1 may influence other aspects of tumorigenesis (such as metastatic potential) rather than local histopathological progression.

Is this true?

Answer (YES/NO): NO